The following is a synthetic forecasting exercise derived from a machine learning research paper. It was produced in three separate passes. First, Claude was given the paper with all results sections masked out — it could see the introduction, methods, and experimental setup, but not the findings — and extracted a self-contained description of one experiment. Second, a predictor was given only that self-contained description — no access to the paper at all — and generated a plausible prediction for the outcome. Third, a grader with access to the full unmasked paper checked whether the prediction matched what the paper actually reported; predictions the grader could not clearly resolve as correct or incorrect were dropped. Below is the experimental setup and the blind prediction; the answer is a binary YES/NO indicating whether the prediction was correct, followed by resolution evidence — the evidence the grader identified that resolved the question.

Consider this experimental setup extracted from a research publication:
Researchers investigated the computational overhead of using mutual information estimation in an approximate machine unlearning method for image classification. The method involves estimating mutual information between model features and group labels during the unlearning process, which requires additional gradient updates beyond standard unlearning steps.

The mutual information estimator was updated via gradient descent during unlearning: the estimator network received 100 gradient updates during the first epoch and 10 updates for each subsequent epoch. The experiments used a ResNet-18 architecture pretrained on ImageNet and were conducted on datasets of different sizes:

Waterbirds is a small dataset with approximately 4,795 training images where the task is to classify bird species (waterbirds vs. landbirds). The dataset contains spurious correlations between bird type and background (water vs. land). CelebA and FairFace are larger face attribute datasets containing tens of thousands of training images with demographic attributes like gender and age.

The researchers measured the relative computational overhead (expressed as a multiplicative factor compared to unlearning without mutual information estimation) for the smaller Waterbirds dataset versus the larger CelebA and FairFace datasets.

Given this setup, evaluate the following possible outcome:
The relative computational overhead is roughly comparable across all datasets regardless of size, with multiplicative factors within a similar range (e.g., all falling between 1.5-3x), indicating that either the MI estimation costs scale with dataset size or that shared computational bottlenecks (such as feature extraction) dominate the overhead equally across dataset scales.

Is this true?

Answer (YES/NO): NO